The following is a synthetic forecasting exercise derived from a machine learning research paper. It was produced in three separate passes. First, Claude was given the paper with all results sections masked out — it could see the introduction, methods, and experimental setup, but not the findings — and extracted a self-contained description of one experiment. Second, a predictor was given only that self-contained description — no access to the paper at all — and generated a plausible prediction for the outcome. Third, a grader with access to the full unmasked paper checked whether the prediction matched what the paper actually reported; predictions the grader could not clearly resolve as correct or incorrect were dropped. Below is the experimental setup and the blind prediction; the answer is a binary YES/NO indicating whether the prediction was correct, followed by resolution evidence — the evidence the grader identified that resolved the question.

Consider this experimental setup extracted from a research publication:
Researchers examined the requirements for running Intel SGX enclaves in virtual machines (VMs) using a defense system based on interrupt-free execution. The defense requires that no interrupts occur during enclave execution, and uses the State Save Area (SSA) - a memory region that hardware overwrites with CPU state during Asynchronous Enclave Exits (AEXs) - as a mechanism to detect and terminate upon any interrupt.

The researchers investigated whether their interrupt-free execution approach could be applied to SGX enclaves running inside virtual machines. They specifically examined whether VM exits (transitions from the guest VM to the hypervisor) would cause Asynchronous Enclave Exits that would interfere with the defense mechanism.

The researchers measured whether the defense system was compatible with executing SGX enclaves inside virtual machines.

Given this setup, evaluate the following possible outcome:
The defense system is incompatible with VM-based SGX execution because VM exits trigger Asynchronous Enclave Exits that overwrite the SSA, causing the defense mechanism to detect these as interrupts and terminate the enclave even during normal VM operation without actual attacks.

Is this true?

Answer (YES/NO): YES